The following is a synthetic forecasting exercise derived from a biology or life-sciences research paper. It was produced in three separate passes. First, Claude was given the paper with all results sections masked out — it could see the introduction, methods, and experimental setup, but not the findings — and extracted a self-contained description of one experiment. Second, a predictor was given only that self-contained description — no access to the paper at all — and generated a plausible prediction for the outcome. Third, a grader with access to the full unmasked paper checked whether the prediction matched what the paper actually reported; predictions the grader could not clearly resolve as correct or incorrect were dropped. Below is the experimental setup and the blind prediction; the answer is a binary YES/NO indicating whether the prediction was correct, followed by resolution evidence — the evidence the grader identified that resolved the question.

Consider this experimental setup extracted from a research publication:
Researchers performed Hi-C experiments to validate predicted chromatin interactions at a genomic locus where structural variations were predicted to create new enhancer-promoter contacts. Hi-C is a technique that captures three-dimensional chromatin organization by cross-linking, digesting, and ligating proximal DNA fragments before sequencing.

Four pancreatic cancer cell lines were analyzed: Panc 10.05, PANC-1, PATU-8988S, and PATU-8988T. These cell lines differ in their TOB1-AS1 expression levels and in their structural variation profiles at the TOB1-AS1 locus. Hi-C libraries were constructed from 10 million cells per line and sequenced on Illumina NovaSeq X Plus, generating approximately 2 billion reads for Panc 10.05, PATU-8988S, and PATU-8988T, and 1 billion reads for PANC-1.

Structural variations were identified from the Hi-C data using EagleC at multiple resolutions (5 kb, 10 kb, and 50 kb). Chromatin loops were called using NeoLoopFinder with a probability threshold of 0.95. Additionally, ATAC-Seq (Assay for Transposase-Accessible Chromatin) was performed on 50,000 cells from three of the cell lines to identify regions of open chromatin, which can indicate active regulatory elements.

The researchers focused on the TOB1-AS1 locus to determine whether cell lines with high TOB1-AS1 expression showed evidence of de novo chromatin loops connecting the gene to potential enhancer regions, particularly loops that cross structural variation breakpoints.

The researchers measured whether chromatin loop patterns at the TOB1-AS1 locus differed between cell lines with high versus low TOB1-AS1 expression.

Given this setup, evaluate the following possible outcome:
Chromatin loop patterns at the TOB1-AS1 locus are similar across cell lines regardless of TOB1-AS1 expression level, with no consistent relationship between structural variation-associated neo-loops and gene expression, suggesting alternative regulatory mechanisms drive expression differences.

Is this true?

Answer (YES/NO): NO